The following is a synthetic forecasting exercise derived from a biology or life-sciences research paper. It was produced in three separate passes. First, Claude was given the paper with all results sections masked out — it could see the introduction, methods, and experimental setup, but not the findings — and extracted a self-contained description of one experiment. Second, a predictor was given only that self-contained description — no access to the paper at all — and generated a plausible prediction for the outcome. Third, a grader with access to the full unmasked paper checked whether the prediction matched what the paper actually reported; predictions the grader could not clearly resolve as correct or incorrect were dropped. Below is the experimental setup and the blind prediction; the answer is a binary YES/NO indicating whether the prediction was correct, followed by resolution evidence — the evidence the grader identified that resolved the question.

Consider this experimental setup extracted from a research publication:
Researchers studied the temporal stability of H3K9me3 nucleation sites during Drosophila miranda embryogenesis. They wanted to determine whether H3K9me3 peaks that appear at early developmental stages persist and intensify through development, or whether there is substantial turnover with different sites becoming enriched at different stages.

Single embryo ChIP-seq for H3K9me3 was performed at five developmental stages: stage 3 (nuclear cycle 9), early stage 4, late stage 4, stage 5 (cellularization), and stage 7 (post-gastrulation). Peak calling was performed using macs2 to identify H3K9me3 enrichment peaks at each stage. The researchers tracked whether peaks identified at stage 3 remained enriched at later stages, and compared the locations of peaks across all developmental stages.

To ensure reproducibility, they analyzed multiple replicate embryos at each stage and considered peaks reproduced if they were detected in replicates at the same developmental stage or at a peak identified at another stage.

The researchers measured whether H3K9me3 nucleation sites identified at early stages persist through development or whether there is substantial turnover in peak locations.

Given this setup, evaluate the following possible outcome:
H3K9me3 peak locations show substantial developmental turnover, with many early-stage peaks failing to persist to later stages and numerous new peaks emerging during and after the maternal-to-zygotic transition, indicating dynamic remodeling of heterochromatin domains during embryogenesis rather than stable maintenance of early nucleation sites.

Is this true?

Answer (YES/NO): NO